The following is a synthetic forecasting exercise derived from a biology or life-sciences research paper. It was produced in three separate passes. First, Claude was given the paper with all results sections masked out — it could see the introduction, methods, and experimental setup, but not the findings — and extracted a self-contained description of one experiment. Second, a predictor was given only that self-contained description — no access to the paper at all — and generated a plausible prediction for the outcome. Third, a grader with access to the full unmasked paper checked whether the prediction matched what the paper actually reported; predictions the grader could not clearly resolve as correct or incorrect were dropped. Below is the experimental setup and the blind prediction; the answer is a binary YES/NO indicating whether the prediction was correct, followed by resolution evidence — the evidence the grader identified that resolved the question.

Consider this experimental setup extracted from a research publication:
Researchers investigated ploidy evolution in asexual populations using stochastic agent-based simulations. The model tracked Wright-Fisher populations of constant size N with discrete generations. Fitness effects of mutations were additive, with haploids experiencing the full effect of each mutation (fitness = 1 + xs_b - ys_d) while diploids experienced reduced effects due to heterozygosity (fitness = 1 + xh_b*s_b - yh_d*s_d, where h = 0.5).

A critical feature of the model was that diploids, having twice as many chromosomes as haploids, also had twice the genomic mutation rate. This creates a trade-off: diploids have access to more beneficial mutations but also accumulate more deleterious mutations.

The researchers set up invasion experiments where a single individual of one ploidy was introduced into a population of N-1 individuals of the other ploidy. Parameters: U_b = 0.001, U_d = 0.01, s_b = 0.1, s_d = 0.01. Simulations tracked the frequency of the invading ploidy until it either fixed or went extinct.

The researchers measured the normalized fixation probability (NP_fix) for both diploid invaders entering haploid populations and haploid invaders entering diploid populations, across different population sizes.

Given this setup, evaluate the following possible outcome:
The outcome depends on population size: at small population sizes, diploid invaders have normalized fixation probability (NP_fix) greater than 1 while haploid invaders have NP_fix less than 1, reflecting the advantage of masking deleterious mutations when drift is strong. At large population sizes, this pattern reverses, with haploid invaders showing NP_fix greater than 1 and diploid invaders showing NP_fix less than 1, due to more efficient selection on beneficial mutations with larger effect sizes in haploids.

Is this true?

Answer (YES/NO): YES